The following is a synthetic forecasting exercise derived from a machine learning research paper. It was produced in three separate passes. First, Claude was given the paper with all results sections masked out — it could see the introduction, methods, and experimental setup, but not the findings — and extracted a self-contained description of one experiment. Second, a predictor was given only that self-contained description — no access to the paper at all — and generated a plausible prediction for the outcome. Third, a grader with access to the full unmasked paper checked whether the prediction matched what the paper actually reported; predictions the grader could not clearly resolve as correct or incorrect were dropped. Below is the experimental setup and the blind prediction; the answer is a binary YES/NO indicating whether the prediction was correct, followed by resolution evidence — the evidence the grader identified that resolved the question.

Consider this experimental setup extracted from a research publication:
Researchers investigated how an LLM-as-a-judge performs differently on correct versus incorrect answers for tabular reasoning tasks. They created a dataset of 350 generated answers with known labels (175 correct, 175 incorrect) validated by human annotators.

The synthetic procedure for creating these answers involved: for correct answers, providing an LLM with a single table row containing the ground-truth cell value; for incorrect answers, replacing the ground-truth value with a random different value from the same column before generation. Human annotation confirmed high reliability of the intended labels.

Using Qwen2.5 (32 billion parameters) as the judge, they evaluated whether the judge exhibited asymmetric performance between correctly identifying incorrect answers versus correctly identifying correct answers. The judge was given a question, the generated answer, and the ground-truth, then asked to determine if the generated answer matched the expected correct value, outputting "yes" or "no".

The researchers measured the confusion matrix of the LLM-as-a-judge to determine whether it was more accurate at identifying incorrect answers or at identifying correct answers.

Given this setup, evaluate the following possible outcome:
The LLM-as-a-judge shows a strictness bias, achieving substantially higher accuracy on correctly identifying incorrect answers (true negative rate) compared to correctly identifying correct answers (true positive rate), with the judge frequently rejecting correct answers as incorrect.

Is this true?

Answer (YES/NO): NO